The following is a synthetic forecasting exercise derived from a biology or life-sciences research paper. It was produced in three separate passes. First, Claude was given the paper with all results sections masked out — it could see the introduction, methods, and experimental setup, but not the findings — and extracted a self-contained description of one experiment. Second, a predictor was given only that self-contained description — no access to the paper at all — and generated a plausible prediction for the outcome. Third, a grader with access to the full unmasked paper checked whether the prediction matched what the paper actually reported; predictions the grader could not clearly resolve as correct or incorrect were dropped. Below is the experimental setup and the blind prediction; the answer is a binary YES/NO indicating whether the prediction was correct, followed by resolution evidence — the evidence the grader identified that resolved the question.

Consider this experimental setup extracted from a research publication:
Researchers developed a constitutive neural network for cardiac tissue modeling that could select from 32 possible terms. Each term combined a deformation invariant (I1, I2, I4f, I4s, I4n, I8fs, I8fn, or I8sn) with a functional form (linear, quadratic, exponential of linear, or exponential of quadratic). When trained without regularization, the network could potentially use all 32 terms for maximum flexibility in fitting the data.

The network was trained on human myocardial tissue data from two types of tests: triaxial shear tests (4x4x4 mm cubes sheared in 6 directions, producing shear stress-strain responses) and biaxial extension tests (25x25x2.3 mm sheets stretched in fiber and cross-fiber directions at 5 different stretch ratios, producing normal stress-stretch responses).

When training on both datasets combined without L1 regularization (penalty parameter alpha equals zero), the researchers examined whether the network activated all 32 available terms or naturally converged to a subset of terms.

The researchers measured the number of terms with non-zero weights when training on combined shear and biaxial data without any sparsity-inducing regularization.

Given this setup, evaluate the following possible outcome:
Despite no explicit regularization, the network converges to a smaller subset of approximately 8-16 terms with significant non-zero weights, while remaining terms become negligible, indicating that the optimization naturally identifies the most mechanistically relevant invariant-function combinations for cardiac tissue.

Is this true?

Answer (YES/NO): YES